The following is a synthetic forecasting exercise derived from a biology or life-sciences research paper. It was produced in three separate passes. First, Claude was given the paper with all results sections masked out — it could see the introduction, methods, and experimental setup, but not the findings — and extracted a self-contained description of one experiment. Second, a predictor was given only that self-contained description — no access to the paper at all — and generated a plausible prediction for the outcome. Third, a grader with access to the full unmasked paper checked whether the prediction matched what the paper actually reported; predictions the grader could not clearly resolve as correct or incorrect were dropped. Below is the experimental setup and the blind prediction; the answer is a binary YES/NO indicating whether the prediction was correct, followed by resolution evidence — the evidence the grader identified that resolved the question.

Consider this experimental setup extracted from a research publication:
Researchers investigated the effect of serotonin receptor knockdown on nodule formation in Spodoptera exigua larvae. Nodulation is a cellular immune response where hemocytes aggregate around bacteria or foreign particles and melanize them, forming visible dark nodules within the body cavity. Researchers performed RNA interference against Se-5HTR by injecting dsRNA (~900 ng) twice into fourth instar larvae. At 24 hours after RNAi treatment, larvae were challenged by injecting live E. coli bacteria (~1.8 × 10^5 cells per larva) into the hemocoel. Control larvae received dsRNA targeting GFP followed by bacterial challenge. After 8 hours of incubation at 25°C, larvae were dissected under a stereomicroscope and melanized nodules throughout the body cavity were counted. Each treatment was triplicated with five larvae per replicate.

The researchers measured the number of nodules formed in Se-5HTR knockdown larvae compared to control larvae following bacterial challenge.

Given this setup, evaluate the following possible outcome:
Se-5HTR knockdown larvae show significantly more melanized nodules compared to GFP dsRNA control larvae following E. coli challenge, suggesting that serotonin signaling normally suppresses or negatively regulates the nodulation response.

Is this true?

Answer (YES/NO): NO